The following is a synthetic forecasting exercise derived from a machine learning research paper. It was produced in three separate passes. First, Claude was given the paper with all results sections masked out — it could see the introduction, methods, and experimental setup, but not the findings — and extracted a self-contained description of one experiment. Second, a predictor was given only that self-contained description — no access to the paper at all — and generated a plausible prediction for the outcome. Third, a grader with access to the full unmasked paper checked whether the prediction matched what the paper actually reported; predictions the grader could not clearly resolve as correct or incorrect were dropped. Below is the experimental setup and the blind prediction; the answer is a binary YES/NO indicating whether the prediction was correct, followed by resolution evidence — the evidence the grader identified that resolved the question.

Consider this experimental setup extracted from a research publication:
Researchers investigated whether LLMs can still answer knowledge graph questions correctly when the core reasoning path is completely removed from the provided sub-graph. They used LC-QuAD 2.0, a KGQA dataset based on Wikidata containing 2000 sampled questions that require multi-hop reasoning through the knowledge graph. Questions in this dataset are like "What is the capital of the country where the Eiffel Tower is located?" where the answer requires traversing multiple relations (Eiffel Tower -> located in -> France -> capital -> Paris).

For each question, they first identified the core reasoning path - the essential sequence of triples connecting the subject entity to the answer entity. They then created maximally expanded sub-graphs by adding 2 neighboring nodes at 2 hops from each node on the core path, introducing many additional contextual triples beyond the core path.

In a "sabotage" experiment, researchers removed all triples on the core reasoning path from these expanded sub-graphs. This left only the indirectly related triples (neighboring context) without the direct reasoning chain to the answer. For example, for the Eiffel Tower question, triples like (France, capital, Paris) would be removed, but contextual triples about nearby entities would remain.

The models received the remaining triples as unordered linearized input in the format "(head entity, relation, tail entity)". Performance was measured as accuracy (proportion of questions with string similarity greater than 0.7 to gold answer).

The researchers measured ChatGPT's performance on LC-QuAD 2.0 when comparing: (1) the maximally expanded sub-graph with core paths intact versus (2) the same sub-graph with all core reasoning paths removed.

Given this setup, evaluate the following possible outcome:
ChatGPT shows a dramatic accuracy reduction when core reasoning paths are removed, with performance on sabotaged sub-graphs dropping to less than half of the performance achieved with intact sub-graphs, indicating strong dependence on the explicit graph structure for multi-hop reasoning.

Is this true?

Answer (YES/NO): NO